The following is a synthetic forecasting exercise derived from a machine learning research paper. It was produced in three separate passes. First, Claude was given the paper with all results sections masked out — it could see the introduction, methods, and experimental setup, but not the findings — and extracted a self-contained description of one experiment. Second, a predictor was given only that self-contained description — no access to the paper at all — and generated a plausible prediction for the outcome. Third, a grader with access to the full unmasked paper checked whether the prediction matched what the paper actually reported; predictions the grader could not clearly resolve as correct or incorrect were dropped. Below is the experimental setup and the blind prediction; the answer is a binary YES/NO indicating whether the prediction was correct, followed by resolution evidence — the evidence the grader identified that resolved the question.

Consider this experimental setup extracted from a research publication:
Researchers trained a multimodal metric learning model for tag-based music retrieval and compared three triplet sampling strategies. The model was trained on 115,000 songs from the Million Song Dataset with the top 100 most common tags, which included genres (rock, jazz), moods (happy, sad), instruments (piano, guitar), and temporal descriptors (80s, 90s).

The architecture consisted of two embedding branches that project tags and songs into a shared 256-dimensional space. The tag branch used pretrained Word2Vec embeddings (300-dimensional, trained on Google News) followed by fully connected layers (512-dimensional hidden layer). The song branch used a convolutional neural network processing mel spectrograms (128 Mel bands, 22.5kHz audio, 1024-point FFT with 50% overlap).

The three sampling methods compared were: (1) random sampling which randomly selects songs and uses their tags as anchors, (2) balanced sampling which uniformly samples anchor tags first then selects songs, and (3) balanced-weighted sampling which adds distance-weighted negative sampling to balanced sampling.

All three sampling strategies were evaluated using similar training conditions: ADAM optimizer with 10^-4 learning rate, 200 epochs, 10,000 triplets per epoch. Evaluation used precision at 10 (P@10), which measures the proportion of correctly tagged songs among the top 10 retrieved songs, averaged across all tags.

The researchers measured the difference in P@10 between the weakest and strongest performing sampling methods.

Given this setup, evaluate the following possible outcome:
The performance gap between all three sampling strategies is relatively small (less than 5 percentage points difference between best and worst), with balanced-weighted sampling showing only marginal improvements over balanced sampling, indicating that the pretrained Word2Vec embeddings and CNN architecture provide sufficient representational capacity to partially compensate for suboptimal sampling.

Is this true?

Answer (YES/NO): NO